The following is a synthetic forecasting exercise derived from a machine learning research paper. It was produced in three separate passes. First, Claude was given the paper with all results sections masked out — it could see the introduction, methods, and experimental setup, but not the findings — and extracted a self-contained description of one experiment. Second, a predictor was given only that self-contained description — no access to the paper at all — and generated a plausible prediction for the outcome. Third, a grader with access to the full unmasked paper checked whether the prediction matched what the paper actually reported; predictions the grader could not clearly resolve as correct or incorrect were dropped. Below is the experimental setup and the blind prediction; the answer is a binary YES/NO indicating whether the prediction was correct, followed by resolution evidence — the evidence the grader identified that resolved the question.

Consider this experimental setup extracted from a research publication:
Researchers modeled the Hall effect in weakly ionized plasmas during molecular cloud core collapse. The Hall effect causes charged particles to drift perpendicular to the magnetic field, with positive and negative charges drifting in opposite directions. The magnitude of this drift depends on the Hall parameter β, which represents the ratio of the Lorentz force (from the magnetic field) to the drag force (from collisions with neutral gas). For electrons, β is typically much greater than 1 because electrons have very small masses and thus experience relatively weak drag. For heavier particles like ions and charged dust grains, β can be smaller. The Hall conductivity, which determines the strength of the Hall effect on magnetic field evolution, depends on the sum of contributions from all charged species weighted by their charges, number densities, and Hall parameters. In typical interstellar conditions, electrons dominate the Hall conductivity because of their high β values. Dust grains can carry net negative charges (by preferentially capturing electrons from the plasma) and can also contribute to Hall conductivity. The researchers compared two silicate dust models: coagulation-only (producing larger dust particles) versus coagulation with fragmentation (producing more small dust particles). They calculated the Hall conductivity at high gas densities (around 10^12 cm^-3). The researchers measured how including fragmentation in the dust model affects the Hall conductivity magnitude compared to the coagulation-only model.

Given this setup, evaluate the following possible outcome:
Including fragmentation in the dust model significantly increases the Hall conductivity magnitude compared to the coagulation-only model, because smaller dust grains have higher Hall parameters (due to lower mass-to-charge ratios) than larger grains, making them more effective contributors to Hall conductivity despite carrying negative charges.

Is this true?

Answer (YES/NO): NO